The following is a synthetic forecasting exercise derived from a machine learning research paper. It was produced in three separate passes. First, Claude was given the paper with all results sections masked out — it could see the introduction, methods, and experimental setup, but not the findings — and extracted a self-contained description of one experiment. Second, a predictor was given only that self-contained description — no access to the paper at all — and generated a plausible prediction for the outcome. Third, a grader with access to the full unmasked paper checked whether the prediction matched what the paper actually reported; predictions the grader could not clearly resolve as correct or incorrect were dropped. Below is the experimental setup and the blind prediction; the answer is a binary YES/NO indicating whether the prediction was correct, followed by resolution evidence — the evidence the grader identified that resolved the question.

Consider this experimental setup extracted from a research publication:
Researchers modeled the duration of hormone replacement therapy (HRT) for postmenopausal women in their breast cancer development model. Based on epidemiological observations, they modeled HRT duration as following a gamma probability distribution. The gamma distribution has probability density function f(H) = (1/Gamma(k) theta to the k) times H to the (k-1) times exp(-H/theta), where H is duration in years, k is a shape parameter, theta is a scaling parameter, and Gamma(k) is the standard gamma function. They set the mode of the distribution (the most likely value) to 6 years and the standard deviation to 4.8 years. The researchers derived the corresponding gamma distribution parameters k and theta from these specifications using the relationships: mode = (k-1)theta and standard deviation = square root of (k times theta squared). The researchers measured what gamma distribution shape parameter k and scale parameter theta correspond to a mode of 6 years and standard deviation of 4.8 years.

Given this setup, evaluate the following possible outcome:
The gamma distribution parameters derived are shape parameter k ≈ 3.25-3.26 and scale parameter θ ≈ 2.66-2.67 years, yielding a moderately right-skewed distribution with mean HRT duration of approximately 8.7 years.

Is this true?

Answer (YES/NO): YES